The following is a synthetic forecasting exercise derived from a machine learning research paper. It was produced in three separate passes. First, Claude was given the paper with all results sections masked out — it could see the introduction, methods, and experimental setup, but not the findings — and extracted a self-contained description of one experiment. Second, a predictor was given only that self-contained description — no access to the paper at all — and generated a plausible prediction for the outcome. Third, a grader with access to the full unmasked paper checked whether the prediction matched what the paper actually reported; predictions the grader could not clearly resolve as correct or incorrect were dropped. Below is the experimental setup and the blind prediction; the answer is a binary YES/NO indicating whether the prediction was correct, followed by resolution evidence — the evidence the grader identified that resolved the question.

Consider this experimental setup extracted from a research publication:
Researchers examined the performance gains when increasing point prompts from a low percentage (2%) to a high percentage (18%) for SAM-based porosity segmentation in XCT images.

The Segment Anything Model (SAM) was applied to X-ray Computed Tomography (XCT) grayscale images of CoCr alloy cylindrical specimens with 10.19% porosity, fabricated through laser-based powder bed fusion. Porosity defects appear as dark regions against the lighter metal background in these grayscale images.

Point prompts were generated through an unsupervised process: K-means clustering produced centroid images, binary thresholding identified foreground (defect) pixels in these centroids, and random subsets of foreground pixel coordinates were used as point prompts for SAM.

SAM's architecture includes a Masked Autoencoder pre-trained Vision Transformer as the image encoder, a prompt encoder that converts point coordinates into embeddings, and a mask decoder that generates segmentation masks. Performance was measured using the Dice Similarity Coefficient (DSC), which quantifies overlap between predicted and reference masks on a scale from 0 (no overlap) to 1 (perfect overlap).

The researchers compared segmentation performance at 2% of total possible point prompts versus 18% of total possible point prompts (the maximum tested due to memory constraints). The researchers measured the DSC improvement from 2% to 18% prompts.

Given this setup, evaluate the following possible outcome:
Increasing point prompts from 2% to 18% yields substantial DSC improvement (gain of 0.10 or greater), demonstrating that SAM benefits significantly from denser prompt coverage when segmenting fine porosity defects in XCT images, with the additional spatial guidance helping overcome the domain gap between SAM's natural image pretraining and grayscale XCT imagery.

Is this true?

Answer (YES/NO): NO